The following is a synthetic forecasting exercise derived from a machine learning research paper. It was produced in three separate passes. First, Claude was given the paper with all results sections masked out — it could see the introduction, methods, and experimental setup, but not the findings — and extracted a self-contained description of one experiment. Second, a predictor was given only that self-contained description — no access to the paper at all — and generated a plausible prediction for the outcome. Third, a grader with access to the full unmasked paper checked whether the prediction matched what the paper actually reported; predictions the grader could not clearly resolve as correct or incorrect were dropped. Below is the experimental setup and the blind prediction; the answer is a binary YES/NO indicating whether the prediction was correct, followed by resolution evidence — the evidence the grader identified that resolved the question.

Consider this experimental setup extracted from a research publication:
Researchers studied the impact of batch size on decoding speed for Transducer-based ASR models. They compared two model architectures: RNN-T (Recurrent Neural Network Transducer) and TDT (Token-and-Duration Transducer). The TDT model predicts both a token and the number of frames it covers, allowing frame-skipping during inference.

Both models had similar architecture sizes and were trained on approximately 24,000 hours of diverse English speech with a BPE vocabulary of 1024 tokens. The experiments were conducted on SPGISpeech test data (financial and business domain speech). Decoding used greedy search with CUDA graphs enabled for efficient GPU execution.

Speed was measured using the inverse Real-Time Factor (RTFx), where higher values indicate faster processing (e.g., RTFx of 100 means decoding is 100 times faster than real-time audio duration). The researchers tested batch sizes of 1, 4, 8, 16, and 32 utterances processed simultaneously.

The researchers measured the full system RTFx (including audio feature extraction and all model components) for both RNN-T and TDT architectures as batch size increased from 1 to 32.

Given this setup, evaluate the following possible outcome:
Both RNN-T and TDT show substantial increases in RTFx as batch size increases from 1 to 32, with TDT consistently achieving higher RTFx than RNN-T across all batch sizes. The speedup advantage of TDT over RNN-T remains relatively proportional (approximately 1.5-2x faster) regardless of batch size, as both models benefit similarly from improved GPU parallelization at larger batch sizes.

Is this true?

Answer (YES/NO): NO